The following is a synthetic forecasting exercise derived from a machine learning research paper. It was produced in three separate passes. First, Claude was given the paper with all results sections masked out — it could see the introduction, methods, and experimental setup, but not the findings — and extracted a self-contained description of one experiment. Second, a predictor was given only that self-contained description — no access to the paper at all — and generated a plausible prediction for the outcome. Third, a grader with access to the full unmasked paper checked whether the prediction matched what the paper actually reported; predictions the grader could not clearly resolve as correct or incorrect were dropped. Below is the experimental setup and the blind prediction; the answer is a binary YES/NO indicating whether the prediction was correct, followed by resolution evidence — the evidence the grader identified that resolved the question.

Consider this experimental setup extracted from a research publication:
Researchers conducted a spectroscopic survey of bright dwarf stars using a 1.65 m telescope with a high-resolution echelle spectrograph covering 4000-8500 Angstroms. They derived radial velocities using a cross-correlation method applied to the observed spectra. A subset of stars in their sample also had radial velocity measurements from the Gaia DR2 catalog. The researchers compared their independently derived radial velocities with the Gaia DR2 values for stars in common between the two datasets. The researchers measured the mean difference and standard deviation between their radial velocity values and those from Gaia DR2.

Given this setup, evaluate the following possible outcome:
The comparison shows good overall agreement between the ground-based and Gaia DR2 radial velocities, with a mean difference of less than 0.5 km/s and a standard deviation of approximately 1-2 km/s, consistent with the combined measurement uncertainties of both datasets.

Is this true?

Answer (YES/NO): NO